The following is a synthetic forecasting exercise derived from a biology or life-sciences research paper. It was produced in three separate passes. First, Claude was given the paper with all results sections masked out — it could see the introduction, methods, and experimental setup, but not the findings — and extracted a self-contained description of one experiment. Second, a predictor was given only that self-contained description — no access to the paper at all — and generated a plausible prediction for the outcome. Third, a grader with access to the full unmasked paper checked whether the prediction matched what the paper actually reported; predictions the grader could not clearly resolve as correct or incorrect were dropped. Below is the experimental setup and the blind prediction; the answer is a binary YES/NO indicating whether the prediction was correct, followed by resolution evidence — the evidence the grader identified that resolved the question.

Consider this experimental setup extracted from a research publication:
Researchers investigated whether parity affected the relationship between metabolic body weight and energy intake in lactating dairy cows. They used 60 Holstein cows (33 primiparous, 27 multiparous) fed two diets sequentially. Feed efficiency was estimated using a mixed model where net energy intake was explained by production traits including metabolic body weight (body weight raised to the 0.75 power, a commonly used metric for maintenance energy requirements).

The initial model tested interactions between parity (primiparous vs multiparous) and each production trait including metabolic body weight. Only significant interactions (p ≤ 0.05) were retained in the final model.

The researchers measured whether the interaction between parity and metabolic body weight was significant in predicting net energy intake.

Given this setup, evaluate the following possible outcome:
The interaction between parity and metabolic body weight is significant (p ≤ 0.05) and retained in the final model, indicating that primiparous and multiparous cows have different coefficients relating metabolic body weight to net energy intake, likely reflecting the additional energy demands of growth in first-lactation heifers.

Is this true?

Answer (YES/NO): YES